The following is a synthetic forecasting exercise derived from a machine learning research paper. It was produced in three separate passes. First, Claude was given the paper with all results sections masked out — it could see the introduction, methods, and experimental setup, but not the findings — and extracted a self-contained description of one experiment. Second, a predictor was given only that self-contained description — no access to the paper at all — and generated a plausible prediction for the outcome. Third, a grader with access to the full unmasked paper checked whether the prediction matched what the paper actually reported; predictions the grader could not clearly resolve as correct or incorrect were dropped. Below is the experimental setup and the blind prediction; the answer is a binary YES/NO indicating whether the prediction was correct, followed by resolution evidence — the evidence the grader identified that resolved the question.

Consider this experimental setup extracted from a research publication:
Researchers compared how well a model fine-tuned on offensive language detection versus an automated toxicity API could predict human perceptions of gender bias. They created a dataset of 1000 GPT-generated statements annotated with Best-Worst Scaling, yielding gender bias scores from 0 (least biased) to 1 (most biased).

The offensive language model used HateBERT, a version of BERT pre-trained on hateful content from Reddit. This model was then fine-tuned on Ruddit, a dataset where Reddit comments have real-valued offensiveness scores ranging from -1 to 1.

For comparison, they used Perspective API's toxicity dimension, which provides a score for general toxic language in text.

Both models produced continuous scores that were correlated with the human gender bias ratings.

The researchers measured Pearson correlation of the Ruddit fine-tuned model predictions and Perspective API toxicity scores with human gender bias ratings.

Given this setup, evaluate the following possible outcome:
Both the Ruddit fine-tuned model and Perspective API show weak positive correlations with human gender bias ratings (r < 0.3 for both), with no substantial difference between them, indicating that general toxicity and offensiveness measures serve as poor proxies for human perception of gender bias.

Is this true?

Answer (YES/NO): NO